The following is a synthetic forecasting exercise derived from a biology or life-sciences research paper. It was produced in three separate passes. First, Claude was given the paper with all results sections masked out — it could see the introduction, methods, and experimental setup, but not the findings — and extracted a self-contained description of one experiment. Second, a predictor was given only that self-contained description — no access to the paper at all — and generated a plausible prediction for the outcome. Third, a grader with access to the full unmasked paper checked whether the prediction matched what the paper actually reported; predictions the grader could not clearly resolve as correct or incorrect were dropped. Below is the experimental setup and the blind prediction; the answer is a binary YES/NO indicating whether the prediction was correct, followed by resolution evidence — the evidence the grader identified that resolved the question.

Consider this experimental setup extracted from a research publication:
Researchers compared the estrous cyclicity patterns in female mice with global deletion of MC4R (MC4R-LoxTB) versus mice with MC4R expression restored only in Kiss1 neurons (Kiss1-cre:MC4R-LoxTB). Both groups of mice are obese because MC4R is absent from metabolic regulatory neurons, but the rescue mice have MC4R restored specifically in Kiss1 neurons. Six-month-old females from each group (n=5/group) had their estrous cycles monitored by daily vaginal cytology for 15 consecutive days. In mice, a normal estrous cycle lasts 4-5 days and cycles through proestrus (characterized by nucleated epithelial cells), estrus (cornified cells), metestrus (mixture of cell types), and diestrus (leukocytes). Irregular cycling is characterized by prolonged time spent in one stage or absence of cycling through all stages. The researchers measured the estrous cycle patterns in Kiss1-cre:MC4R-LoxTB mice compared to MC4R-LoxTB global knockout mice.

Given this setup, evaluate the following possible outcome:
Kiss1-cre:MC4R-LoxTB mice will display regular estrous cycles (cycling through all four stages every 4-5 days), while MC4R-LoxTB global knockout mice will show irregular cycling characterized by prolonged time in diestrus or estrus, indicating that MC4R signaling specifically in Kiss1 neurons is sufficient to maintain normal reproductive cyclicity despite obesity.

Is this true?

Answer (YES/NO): YES